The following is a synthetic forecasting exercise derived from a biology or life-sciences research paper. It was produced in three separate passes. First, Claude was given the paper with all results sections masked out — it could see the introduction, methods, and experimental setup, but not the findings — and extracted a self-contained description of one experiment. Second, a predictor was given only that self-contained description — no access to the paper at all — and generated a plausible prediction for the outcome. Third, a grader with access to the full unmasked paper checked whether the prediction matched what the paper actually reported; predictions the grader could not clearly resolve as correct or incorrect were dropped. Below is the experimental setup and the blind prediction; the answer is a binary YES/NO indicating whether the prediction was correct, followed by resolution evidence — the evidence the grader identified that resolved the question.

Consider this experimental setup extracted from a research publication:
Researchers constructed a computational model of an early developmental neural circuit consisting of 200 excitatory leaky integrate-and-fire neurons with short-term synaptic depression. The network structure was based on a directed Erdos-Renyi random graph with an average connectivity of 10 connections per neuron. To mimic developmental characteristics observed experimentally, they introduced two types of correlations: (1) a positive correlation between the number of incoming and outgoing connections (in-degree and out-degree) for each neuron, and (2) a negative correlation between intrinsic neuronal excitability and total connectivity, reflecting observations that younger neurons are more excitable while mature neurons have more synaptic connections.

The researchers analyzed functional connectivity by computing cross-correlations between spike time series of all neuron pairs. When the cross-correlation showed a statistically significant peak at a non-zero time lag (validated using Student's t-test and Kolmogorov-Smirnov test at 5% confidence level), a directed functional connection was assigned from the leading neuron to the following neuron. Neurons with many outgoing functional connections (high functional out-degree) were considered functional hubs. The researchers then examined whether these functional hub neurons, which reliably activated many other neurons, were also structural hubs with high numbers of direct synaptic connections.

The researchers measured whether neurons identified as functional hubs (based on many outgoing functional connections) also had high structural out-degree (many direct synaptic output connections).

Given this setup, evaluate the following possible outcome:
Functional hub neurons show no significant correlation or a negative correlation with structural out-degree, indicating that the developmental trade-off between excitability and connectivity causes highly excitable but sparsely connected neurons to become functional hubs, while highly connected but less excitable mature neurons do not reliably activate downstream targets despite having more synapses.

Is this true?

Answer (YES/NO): YES